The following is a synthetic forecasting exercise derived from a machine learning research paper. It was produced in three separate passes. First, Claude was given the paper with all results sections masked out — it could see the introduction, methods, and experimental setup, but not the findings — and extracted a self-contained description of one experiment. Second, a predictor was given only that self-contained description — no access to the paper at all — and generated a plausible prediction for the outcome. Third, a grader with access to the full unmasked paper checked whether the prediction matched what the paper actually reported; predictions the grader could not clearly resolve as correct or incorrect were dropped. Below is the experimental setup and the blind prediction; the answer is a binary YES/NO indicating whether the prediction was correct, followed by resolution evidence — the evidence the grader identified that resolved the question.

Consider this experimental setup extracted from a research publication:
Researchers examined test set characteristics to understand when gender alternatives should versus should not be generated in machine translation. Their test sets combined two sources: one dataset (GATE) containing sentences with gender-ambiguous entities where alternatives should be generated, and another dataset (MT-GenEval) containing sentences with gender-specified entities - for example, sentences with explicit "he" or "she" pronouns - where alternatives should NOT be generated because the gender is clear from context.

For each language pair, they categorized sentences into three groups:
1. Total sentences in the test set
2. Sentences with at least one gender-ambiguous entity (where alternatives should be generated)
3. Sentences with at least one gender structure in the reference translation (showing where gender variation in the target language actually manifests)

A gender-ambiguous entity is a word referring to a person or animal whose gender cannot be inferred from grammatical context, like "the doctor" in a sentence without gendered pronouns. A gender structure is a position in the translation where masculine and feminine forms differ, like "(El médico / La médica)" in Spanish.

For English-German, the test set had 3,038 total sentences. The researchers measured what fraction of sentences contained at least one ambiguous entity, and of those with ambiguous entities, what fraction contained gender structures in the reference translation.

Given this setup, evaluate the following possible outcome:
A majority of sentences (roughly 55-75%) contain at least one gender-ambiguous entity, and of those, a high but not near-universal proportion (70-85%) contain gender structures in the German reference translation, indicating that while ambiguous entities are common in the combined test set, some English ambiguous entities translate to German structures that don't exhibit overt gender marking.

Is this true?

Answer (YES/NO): NO